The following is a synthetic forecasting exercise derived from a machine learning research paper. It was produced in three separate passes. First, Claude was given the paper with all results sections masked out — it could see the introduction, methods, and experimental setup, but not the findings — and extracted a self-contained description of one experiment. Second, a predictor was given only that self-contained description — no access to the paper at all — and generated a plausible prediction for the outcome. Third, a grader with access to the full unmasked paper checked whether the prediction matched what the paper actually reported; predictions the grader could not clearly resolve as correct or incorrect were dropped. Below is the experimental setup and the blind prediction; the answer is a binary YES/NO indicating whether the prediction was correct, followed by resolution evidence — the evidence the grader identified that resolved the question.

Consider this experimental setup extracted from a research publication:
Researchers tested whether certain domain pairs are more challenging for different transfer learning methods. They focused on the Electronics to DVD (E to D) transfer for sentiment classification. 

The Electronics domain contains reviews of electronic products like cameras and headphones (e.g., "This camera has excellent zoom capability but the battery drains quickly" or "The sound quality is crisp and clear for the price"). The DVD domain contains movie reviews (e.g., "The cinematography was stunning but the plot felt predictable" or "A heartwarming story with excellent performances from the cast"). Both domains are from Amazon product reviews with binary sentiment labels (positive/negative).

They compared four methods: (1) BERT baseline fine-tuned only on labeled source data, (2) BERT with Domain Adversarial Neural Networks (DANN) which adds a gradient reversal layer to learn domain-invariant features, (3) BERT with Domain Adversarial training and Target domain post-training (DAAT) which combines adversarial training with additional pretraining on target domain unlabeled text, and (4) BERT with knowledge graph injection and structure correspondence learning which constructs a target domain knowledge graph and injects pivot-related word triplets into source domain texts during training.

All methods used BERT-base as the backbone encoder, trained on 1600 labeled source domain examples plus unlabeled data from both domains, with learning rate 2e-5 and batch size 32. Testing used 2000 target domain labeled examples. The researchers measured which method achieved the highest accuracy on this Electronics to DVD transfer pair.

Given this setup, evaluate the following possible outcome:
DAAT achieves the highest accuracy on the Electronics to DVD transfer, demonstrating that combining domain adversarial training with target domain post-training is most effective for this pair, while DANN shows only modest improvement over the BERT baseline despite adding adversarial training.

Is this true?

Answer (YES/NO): YES